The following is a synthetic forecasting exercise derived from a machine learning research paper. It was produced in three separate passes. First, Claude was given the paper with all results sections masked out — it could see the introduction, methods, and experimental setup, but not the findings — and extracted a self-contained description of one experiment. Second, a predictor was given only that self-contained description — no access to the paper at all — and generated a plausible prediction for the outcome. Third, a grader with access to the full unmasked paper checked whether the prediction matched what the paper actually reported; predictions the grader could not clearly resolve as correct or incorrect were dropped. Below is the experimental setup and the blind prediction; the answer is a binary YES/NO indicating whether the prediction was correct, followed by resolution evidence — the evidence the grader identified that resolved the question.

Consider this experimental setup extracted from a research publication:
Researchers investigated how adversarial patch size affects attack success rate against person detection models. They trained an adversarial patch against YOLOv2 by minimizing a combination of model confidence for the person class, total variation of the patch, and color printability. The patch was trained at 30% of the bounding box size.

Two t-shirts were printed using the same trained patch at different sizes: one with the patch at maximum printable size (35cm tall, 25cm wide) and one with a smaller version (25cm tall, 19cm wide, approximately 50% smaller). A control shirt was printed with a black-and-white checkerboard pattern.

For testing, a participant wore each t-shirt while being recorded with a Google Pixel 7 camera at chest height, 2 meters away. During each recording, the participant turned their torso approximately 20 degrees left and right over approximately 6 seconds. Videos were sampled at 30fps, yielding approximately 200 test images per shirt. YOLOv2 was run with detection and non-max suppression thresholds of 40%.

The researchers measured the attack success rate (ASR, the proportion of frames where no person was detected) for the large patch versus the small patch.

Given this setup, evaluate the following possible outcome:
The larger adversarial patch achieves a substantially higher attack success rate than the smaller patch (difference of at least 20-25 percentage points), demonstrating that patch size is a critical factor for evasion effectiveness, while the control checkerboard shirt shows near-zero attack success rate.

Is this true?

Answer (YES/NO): YES